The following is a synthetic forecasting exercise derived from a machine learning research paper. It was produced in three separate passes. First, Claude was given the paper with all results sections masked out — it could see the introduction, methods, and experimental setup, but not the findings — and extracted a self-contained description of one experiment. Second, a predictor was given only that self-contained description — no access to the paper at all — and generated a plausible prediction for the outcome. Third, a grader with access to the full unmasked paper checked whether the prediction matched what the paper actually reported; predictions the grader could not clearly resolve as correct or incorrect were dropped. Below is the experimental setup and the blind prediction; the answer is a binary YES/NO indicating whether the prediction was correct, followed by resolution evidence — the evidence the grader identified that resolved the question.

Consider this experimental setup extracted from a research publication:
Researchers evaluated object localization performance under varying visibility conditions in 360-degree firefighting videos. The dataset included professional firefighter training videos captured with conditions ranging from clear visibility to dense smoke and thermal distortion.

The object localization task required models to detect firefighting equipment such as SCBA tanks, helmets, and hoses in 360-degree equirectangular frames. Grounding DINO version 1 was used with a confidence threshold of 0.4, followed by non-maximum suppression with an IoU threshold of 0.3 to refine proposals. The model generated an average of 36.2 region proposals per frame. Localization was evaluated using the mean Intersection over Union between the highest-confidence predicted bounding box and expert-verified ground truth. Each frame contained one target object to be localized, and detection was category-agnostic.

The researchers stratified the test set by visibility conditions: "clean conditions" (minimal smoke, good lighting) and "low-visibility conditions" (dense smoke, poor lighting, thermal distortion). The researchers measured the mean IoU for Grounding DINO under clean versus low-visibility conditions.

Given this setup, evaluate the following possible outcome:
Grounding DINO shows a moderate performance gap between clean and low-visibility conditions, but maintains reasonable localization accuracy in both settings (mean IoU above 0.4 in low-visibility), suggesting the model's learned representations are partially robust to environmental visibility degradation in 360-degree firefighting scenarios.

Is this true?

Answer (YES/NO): NO